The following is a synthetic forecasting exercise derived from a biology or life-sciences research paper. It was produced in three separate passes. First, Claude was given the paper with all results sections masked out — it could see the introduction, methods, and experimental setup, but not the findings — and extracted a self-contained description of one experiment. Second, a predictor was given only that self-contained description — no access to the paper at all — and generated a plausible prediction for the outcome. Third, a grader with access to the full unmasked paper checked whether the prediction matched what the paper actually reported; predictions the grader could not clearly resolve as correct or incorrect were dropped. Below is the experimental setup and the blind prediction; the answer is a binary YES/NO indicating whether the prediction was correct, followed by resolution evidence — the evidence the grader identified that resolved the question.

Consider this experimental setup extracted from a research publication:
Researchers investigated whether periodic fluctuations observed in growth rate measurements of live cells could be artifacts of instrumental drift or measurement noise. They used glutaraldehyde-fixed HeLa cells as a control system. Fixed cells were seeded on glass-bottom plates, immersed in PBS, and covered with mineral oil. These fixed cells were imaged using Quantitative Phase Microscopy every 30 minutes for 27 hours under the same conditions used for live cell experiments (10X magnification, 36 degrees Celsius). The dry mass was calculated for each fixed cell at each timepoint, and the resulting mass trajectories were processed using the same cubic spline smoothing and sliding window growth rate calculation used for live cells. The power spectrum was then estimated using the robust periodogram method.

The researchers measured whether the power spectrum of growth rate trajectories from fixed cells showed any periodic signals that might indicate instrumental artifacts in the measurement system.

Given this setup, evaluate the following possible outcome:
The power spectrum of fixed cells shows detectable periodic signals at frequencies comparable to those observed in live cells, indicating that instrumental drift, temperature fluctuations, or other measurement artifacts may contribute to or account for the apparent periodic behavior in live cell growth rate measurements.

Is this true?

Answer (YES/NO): NO